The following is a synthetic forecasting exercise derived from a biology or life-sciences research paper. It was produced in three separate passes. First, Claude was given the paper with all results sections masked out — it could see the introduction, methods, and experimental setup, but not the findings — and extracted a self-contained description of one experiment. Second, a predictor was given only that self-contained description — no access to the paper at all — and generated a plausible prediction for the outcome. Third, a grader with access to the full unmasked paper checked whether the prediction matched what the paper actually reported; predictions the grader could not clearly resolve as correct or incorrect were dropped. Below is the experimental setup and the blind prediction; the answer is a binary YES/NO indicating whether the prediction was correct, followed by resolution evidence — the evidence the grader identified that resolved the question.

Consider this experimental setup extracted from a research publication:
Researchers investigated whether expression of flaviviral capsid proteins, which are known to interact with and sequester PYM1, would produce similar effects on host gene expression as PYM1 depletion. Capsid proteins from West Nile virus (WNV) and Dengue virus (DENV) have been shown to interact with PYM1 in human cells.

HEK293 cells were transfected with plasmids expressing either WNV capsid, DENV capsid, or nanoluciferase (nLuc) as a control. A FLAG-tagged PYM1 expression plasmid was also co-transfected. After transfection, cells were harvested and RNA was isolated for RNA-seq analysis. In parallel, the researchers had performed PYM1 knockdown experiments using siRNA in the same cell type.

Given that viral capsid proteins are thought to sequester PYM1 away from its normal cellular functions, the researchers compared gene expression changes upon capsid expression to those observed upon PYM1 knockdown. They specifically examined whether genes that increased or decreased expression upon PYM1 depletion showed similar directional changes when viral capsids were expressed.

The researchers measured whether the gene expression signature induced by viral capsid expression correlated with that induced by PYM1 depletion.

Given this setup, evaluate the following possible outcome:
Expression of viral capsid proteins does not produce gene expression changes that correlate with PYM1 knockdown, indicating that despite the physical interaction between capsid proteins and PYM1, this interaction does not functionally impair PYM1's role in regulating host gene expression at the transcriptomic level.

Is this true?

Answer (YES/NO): NO